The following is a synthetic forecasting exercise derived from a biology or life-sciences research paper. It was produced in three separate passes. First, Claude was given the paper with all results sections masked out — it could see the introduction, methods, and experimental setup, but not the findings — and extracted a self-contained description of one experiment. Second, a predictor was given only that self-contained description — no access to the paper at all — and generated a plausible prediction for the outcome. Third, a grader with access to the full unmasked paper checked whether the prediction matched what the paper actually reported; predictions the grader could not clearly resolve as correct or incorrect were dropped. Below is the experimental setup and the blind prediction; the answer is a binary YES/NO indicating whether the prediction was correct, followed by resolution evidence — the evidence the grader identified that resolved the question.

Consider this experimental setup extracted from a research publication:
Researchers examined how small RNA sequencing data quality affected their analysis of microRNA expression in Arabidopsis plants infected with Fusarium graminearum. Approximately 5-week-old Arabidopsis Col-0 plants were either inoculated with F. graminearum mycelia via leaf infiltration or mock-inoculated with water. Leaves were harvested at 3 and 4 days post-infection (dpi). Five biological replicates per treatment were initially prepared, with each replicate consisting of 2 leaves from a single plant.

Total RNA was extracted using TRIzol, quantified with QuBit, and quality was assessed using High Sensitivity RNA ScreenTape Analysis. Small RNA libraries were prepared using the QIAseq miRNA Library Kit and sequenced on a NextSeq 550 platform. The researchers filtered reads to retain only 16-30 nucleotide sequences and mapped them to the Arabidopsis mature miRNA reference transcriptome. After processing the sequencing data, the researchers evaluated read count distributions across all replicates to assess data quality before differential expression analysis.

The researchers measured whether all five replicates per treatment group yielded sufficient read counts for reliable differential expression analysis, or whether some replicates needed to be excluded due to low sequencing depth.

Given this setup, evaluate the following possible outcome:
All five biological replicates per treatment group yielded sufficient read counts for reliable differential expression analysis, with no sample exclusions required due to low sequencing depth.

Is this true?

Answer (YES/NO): NO